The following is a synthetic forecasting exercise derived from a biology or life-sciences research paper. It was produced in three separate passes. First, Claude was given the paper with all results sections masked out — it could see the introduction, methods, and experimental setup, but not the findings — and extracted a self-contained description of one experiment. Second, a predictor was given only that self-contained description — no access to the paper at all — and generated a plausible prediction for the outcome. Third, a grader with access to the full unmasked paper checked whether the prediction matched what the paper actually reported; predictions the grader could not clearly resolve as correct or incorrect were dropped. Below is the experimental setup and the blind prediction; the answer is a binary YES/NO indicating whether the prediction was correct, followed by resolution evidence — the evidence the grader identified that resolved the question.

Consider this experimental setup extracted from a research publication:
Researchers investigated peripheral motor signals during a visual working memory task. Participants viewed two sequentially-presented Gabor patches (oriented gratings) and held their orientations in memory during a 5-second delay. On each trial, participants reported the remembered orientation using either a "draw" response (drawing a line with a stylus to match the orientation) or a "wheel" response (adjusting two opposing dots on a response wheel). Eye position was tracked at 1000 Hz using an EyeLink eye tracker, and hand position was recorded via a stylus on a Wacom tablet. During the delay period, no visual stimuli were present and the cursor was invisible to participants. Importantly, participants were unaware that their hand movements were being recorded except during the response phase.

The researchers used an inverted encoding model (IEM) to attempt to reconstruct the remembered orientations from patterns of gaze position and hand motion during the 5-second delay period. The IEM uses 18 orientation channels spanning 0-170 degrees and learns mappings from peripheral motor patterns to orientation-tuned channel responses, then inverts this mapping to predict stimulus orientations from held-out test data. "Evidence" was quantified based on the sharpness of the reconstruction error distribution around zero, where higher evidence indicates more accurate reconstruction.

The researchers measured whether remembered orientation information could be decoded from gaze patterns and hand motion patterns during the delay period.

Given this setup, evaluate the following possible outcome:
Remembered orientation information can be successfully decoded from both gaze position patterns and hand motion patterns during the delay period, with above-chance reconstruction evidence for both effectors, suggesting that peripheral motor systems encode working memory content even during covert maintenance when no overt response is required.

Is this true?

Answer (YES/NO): YES